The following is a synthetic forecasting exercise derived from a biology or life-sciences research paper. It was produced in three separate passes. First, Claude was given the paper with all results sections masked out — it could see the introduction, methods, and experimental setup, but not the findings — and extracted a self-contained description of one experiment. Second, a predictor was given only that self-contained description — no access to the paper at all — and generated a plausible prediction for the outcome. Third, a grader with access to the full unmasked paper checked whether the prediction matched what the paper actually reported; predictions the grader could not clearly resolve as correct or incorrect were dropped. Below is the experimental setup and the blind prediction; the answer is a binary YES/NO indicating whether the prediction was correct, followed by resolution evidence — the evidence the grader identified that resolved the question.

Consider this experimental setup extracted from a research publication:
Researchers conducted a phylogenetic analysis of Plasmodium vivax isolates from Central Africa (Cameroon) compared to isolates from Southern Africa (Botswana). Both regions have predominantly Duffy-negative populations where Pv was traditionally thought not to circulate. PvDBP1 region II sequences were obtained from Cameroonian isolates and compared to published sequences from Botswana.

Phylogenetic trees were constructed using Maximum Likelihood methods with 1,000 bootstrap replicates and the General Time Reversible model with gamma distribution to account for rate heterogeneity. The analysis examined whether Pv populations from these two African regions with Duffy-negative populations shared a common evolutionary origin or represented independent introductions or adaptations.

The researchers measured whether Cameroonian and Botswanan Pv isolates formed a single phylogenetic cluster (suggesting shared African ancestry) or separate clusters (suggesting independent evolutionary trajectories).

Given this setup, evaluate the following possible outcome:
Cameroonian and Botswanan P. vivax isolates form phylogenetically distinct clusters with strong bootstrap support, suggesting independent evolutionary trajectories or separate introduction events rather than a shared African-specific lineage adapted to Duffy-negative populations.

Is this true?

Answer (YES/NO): NO